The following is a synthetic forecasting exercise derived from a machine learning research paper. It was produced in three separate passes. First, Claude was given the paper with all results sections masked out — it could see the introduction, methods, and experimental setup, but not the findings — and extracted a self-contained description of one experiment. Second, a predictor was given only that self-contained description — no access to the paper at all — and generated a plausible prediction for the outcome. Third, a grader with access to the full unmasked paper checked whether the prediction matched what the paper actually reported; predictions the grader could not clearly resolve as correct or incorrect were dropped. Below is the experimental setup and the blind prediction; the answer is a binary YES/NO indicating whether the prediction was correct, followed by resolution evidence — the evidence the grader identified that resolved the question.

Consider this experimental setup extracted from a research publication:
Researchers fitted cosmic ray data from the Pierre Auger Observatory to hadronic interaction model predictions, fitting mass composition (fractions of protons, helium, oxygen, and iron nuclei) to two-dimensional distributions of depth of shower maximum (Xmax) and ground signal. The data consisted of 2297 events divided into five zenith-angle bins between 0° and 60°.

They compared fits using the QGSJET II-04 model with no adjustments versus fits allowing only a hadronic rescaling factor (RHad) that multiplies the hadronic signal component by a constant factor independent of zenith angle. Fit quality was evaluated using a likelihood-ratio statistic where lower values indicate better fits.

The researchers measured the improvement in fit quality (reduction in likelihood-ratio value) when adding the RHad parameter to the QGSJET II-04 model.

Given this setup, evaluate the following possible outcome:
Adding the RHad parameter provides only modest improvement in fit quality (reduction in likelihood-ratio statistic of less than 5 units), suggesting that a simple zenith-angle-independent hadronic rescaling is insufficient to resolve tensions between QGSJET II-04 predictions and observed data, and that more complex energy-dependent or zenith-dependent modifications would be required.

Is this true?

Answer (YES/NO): NO